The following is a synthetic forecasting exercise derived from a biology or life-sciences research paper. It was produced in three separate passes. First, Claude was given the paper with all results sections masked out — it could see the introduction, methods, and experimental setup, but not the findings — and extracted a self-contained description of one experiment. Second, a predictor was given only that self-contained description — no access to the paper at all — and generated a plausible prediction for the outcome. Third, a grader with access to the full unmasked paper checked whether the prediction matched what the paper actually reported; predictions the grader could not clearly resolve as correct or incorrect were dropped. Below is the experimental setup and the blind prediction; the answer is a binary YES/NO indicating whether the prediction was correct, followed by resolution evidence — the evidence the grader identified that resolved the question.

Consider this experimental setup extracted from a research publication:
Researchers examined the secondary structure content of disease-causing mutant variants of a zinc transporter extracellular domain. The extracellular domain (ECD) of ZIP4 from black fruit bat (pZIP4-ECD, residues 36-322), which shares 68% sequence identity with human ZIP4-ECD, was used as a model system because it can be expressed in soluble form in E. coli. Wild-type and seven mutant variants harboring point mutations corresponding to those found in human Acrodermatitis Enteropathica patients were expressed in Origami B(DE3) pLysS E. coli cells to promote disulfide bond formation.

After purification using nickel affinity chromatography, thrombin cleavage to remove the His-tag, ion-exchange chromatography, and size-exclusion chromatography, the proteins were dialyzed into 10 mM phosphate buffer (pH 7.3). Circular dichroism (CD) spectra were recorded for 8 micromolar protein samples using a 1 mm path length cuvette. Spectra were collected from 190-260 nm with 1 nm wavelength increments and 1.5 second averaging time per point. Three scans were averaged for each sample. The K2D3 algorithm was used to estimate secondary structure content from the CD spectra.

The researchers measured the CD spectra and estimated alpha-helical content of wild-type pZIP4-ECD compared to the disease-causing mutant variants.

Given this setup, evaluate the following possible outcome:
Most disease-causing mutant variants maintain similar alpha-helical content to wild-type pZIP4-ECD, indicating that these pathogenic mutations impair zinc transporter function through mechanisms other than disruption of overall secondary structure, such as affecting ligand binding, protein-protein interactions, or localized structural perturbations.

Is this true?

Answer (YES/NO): NO